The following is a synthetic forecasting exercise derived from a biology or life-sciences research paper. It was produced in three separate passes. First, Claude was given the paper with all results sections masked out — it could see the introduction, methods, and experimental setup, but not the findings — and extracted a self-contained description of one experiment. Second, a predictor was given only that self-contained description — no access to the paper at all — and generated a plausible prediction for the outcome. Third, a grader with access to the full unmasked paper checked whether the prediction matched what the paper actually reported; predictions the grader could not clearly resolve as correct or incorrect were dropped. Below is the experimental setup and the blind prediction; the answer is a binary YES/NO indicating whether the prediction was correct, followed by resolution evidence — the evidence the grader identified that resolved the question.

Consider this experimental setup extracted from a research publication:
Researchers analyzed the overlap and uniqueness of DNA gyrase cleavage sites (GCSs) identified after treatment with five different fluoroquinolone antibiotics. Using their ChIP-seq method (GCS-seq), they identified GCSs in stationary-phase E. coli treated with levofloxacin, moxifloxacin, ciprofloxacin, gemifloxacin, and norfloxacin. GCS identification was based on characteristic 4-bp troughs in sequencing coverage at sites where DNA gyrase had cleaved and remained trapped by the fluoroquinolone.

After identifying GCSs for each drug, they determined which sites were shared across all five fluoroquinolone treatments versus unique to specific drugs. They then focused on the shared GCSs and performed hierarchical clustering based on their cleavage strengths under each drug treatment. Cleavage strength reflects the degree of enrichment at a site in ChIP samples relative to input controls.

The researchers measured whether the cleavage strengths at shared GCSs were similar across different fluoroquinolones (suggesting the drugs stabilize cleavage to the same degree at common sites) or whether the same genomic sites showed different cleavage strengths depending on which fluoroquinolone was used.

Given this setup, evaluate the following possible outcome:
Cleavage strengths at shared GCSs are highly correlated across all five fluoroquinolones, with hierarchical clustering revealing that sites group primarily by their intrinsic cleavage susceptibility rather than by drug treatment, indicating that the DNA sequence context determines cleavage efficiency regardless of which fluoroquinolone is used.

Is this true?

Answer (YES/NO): NO